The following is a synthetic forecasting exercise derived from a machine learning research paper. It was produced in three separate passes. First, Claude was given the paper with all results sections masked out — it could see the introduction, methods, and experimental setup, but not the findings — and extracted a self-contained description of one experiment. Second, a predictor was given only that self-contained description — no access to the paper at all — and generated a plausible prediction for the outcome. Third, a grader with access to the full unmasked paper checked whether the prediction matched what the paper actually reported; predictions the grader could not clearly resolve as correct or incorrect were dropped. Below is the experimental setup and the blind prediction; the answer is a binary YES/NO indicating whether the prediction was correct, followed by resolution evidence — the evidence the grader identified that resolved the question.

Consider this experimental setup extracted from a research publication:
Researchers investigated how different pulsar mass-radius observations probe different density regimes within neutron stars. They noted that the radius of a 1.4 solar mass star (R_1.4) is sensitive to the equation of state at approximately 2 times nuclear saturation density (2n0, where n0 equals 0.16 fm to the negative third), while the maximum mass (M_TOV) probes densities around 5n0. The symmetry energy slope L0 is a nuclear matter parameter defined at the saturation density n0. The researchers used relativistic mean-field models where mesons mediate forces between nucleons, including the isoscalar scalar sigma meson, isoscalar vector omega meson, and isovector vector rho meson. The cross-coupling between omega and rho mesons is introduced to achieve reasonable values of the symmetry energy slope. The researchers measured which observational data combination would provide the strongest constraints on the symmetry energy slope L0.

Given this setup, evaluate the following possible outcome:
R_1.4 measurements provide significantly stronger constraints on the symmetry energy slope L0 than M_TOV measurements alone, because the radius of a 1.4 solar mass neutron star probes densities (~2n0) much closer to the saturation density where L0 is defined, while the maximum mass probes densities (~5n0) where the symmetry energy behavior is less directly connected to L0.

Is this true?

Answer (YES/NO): YES